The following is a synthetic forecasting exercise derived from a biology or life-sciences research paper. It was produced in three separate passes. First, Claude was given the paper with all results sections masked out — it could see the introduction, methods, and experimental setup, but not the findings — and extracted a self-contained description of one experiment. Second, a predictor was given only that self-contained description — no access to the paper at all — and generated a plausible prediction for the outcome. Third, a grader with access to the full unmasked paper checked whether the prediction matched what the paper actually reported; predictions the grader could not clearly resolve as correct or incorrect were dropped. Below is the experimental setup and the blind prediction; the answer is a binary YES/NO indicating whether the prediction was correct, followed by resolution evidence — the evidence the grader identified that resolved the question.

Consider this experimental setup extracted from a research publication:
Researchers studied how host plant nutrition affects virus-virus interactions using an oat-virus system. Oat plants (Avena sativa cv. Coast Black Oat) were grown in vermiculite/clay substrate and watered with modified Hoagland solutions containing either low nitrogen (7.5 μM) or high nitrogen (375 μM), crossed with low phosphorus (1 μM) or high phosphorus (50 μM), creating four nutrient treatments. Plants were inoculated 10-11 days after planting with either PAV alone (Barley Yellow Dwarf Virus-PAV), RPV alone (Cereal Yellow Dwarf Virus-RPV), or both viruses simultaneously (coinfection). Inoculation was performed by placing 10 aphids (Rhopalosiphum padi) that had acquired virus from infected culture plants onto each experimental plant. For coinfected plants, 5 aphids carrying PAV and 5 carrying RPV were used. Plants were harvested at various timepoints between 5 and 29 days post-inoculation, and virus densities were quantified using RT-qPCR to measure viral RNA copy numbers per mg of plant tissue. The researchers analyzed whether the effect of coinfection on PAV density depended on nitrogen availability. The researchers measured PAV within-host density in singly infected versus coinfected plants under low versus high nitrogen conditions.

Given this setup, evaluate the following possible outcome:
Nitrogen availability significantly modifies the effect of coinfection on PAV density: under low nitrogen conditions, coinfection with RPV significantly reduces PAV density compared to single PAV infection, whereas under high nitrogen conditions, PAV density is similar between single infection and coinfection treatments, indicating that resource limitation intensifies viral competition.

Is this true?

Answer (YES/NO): NO